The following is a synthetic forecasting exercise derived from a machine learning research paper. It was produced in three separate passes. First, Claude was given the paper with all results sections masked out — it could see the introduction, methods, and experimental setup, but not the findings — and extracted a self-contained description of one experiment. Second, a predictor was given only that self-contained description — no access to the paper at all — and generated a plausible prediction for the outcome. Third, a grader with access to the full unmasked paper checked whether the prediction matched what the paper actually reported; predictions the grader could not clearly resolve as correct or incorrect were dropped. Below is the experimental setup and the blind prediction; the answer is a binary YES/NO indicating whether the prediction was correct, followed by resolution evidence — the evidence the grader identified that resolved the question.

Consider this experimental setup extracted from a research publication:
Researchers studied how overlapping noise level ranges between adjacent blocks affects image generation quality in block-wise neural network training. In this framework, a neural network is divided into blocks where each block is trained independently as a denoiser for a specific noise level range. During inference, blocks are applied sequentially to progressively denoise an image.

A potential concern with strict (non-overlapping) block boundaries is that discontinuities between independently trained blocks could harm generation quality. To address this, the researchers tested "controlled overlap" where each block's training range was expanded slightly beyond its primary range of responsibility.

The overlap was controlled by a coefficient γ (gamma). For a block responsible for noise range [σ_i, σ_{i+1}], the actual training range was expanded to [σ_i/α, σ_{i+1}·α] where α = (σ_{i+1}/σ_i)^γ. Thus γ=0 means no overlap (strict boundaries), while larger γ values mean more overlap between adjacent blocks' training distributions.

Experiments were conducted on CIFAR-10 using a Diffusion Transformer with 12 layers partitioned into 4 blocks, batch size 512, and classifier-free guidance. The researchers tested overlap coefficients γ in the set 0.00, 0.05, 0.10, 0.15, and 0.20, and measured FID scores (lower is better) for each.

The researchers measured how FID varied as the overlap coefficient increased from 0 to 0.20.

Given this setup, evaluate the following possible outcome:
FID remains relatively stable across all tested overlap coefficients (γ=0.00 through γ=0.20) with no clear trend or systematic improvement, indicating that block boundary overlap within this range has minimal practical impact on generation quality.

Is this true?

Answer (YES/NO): NO